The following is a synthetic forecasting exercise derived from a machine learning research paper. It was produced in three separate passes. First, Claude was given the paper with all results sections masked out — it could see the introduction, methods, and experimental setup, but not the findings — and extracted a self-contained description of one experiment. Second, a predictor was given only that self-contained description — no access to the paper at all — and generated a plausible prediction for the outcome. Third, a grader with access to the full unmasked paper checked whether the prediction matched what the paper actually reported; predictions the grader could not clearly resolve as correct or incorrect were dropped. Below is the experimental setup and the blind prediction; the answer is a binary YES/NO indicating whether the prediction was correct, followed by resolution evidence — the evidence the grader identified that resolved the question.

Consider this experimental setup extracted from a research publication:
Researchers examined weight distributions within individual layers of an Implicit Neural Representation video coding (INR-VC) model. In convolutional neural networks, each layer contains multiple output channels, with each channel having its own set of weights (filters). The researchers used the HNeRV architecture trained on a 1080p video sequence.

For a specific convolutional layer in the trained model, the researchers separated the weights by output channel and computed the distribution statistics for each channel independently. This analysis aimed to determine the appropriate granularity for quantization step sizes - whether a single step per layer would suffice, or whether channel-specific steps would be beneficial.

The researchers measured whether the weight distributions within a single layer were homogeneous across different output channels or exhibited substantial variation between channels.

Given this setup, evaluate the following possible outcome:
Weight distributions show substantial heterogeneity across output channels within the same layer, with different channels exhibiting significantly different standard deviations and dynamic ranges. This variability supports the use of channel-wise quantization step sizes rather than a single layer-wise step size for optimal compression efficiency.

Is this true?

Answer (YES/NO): YES